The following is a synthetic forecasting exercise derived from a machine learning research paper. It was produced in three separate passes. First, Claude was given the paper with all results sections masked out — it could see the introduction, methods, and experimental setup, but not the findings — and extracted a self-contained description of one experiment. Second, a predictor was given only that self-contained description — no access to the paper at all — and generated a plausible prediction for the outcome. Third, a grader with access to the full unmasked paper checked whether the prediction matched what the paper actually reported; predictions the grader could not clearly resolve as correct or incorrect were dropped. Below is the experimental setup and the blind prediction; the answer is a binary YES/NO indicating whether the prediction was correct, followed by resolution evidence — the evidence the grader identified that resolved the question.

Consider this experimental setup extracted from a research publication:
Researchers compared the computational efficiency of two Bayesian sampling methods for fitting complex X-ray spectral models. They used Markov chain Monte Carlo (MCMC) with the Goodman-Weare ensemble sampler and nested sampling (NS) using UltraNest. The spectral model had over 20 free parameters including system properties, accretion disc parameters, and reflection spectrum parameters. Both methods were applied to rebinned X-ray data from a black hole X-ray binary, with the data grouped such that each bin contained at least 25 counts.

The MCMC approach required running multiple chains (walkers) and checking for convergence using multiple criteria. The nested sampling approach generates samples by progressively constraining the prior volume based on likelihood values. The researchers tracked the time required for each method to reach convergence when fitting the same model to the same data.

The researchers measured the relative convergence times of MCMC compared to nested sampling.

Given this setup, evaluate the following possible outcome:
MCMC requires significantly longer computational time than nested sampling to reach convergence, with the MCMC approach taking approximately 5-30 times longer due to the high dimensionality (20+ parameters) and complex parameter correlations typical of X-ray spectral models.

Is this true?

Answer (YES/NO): NO